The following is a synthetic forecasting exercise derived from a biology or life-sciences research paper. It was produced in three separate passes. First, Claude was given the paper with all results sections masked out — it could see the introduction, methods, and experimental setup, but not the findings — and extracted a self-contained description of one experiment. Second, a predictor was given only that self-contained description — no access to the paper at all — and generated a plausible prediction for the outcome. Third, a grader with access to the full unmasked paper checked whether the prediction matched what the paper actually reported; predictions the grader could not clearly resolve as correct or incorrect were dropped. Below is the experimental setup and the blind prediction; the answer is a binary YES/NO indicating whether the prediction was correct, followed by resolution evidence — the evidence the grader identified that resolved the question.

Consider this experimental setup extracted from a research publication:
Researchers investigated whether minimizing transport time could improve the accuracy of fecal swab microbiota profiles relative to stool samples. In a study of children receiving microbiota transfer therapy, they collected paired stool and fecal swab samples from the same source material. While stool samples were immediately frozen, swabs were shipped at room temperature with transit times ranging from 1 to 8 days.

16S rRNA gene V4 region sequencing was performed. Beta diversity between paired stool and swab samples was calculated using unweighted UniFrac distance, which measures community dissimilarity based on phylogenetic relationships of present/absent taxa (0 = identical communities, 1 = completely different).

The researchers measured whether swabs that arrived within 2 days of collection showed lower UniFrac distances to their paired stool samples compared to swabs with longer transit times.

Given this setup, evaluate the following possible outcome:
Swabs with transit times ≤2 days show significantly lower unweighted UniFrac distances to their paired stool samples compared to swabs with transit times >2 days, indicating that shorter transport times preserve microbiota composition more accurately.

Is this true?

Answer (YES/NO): YES